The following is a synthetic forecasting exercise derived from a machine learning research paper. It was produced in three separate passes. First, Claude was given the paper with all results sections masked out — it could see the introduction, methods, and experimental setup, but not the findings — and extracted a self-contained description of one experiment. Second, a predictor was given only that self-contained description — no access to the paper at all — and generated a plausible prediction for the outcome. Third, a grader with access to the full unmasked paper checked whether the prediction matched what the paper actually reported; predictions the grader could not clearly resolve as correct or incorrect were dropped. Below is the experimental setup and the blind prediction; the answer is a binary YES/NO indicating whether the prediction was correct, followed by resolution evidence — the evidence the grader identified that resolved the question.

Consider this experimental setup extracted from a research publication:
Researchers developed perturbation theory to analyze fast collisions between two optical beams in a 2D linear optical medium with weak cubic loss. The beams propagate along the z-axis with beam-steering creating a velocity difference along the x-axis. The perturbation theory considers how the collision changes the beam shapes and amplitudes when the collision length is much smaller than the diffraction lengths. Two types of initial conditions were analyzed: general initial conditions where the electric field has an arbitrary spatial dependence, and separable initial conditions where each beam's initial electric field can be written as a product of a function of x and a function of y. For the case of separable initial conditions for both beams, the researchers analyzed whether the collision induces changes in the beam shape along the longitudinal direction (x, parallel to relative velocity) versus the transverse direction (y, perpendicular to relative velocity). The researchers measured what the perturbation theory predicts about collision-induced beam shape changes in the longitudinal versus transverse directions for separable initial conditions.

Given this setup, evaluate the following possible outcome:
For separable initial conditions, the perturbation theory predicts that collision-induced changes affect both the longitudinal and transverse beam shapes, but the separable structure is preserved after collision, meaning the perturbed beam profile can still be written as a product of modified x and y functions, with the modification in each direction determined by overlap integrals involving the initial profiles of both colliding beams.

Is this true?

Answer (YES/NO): NO